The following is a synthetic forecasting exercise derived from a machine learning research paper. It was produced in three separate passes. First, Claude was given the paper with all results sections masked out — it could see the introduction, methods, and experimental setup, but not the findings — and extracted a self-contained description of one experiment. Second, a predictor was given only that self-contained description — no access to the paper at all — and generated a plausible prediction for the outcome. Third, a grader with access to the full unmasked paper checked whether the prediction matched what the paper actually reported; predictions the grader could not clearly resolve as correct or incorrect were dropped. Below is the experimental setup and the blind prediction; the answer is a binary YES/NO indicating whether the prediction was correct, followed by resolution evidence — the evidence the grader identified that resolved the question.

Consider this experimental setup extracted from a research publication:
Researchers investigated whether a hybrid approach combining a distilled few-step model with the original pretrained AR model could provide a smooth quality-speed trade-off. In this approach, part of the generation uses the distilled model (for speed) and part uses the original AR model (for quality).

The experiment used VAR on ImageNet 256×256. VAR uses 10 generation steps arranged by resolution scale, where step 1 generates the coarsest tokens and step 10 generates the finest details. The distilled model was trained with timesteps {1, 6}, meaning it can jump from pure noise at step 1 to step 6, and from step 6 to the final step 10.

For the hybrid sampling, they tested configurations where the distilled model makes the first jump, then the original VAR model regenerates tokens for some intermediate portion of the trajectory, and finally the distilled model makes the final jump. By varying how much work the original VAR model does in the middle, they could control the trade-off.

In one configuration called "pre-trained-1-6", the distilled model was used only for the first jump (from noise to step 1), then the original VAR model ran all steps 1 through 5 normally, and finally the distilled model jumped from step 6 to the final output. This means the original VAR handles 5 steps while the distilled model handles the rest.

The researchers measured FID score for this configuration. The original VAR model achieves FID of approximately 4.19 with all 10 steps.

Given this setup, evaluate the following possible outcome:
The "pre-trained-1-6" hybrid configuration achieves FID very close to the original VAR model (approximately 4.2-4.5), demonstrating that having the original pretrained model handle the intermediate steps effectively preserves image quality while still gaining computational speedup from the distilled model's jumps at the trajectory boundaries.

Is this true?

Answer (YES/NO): NO